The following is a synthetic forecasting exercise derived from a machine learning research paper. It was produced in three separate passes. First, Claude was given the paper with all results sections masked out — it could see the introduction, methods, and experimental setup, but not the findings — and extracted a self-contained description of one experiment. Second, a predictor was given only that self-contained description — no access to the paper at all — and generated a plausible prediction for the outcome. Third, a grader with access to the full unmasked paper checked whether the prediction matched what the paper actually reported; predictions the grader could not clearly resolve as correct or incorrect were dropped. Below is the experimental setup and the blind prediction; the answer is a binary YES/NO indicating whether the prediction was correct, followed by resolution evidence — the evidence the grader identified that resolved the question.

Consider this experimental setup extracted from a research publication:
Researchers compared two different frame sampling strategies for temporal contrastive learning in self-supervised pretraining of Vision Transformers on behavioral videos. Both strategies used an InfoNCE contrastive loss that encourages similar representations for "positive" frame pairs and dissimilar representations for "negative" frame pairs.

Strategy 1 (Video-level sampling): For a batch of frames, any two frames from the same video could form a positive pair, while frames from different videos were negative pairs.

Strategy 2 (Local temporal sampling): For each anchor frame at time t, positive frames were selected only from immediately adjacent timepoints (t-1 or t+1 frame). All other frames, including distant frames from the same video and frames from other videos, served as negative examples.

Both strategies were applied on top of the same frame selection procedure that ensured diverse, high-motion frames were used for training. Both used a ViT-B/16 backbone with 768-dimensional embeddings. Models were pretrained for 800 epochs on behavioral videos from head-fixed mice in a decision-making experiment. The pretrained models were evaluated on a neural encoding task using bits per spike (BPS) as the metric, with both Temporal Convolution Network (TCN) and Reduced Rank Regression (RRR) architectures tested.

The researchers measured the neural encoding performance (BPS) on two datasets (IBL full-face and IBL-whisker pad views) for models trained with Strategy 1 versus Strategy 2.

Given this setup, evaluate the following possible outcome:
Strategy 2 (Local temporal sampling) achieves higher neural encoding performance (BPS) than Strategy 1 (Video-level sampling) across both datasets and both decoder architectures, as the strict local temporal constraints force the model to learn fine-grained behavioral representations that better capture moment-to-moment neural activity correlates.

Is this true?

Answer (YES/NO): YES